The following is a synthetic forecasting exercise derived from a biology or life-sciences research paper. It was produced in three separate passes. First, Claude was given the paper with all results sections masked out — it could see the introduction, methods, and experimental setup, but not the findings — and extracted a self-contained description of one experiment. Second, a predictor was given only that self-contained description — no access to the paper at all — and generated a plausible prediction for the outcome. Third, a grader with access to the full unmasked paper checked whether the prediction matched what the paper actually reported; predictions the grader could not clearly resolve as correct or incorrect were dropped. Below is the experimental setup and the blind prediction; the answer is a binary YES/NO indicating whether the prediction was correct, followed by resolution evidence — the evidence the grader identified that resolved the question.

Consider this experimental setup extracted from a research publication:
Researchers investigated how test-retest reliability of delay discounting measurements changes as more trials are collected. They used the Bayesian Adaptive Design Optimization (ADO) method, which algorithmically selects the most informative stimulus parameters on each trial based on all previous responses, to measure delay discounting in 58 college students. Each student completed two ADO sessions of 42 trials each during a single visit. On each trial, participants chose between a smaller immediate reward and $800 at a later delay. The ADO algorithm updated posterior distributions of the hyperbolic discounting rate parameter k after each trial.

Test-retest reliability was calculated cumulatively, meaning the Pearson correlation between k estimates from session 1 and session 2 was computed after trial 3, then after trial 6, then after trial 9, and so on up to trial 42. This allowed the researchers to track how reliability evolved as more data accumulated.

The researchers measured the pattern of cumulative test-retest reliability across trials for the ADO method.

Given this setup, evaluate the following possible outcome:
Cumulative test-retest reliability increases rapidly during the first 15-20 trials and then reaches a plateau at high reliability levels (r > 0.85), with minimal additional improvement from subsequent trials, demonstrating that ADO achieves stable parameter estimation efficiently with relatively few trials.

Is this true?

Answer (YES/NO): YES